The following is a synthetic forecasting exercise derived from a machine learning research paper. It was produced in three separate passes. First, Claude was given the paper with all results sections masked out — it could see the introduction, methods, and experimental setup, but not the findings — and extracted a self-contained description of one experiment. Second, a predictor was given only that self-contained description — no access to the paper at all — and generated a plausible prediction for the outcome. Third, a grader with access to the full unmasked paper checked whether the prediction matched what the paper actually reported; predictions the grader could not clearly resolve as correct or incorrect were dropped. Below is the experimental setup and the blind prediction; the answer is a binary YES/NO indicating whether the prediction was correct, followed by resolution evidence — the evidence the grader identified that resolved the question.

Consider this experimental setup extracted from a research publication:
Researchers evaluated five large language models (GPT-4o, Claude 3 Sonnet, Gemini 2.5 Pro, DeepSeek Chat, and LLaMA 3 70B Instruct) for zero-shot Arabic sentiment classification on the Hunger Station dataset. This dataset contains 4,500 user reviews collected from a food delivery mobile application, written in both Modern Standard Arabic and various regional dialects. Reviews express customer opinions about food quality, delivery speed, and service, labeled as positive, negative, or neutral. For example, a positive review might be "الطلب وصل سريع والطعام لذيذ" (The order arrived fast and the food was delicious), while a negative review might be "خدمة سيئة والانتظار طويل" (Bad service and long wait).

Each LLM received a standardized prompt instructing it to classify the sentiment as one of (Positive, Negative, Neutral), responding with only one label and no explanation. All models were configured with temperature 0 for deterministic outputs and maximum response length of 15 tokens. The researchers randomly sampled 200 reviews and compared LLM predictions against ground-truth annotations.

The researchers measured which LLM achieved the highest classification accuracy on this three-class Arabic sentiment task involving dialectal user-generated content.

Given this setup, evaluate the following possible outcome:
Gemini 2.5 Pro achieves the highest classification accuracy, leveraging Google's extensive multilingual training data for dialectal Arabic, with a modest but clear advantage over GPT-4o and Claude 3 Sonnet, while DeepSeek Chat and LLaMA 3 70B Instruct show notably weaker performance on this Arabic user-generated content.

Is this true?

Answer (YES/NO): NO